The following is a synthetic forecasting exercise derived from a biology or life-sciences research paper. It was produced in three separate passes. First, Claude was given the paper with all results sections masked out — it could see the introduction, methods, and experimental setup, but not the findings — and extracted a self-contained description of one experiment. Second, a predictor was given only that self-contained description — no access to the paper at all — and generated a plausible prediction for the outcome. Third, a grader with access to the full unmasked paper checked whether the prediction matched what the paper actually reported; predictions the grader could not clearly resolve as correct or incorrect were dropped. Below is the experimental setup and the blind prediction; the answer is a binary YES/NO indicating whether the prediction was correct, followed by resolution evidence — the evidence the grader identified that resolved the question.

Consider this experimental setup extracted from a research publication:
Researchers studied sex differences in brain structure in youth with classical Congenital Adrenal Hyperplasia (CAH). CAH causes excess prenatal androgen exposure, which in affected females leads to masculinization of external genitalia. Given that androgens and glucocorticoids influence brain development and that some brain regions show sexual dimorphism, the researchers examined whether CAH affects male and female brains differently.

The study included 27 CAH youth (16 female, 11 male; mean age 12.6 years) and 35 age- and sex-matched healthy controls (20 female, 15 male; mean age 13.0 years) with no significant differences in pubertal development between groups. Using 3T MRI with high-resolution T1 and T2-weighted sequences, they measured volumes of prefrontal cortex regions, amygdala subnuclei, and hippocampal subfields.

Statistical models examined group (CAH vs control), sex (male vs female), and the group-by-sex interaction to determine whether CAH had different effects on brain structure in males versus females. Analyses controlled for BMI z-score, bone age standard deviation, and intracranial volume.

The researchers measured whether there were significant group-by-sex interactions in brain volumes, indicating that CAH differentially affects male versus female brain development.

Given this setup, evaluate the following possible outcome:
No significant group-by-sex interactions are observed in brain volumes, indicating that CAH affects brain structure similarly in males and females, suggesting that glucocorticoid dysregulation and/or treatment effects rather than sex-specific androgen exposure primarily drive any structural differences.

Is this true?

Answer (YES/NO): YES